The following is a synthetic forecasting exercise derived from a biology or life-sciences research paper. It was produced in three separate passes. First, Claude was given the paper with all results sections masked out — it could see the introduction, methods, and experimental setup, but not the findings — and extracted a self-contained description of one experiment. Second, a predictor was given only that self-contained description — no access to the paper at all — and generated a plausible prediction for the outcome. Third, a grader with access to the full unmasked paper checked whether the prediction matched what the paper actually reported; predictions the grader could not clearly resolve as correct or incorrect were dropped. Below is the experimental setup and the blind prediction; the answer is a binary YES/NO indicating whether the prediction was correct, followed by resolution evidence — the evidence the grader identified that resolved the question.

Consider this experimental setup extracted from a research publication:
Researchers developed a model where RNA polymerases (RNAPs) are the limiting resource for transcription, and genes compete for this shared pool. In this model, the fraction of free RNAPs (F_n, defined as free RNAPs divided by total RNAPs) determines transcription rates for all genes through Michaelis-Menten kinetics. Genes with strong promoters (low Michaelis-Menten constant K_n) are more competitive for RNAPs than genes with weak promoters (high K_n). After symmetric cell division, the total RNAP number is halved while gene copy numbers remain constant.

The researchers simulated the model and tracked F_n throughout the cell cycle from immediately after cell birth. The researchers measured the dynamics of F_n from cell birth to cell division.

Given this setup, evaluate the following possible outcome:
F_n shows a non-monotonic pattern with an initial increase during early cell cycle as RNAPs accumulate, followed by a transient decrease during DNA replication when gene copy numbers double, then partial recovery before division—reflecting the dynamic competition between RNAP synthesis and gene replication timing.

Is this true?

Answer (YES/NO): NO